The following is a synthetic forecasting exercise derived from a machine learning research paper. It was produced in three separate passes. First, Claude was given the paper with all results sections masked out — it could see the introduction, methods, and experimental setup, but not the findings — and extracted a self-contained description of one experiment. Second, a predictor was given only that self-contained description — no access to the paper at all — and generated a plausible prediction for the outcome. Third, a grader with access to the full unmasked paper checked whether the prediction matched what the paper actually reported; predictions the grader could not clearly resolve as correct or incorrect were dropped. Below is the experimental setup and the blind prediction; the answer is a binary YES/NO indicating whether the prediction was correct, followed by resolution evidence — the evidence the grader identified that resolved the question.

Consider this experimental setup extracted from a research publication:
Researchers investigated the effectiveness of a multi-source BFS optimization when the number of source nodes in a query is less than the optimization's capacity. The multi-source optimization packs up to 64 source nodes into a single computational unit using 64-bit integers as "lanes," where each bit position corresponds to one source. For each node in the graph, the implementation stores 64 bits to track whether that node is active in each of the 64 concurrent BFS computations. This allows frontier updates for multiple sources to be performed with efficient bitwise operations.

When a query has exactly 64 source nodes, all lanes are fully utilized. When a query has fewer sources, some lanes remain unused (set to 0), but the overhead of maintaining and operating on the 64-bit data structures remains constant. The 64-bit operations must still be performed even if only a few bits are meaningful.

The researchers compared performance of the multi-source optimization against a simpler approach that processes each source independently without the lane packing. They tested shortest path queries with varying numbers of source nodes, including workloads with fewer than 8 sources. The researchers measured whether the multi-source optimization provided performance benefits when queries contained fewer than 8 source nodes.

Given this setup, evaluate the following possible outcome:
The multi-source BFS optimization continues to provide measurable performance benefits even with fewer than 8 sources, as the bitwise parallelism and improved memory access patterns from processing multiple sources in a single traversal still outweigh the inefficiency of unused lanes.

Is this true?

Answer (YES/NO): NO